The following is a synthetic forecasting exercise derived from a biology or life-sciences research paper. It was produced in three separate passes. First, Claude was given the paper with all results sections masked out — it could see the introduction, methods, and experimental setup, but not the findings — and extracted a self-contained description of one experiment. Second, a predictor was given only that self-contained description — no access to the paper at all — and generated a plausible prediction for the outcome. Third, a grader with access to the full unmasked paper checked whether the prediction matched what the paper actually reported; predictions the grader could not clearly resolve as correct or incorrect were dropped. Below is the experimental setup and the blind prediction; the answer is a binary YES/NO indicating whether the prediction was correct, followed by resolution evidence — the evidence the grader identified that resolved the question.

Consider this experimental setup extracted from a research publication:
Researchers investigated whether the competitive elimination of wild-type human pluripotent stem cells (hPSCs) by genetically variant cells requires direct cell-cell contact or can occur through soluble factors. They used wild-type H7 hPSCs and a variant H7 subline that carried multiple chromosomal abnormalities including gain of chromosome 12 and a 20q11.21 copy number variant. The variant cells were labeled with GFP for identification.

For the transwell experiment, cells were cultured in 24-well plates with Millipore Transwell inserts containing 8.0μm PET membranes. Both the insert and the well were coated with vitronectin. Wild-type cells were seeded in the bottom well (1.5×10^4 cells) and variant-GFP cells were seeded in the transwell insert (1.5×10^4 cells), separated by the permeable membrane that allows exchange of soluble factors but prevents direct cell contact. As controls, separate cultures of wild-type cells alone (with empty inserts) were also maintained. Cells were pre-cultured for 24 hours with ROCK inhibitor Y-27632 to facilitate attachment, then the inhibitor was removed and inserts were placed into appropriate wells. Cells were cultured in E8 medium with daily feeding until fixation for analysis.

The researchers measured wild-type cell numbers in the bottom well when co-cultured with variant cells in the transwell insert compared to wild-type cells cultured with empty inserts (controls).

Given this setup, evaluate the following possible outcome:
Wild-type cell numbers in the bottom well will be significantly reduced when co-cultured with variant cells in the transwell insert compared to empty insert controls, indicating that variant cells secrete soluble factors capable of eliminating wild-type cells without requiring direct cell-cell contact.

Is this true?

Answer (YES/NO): NO